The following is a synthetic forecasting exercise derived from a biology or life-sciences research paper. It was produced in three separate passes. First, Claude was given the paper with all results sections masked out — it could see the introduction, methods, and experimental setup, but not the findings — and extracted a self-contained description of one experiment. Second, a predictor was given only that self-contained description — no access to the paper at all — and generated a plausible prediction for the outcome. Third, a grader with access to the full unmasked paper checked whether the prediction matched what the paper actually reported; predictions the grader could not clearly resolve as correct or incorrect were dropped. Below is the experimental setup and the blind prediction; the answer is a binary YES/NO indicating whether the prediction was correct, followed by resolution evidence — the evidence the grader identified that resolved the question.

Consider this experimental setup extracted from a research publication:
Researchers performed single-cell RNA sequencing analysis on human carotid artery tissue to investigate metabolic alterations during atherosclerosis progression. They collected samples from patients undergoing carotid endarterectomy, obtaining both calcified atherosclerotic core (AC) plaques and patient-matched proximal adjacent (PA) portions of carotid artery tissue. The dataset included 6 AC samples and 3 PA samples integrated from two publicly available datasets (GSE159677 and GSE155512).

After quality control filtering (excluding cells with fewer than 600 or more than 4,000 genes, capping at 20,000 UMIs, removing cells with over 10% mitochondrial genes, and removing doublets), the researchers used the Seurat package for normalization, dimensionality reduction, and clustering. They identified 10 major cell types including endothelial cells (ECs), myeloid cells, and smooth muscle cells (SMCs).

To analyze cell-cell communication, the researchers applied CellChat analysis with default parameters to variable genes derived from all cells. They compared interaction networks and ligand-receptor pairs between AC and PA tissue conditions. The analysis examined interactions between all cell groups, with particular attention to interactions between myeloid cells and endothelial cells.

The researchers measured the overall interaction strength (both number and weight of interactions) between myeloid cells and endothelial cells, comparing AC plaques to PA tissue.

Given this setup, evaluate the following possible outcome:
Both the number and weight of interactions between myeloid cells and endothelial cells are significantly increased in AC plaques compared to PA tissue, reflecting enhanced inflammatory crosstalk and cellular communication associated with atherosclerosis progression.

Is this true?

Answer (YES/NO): YES